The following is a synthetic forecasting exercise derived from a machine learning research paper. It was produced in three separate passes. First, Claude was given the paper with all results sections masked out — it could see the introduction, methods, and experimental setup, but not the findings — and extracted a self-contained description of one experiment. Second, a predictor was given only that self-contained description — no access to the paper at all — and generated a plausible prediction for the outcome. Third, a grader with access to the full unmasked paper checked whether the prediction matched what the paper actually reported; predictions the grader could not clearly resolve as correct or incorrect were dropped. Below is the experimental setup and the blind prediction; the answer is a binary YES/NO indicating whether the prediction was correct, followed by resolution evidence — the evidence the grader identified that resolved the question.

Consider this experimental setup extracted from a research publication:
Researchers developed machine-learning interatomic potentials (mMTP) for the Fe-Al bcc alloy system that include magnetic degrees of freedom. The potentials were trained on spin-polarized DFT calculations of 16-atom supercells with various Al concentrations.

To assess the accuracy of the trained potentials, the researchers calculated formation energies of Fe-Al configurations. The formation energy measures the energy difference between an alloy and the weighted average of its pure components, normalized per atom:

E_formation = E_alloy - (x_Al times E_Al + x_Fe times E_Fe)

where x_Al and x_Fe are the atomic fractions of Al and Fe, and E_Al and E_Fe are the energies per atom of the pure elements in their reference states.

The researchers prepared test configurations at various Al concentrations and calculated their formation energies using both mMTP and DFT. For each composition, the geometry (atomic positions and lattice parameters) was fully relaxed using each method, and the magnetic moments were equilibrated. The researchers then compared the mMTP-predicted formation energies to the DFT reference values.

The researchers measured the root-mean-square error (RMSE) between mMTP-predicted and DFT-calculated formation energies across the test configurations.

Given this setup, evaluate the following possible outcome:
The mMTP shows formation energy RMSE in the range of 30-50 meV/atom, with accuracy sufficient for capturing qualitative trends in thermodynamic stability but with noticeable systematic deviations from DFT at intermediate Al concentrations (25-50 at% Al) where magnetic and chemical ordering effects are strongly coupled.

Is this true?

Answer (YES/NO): NO